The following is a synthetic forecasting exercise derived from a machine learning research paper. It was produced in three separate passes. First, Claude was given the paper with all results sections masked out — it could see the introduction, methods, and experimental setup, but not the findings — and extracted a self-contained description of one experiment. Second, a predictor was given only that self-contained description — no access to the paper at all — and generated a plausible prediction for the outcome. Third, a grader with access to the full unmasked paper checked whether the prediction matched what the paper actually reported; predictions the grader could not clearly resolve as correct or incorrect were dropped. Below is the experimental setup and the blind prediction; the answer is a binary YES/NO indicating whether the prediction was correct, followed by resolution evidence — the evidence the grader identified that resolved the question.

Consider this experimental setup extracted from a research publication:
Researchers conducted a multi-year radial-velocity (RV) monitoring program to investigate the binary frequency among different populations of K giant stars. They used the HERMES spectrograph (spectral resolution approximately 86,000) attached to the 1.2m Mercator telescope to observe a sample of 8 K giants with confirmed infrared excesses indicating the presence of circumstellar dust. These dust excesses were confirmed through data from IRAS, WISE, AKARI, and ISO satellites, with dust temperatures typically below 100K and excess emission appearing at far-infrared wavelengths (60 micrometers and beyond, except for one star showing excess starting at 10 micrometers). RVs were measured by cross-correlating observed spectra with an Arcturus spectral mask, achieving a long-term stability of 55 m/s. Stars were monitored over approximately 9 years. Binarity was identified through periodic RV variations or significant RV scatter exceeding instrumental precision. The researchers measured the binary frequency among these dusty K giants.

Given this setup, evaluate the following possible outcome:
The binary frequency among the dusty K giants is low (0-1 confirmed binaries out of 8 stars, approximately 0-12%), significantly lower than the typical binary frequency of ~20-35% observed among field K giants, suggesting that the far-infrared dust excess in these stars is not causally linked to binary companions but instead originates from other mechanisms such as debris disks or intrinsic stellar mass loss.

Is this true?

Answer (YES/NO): NO